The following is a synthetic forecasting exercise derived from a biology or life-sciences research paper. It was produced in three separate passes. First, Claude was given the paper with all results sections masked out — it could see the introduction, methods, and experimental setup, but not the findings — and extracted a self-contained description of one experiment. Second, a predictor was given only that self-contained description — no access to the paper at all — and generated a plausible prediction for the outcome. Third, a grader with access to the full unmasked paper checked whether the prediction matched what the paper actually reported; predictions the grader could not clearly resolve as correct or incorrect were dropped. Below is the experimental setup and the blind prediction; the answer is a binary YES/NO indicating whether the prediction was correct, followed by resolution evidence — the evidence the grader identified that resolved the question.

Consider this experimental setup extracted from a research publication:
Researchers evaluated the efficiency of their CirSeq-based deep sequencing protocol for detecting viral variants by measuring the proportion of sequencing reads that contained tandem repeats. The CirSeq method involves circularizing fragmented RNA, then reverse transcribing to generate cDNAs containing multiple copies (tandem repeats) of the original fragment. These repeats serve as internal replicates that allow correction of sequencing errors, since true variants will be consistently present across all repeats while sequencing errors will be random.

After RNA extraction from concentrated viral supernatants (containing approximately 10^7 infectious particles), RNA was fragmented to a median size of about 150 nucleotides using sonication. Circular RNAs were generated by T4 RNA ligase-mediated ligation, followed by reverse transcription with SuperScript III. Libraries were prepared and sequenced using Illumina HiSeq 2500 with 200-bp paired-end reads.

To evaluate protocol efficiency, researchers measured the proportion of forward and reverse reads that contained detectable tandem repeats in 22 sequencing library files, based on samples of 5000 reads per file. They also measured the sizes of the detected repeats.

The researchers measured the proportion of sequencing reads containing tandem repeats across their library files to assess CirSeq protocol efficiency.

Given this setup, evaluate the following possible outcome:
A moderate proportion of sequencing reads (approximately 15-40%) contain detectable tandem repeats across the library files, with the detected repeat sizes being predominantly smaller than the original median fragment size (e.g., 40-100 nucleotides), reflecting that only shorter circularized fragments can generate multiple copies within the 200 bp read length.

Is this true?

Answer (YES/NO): NO